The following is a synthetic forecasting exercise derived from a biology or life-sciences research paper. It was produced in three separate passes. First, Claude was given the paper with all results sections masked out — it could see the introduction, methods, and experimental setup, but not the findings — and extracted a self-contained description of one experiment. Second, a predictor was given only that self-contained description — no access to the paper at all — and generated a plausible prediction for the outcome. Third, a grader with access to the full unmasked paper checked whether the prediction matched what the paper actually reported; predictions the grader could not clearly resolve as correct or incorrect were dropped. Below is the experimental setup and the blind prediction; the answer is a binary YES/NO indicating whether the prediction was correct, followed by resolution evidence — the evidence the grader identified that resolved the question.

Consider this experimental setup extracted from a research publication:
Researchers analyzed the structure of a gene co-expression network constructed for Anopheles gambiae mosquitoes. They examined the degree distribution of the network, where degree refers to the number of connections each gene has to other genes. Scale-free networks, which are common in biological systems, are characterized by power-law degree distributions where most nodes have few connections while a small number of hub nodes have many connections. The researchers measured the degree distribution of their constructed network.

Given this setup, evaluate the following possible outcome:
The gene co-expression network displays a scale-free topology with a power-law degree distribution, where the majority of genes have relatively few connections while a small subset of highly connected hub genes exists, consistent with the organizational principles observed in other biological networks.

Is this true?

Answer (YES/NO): YES